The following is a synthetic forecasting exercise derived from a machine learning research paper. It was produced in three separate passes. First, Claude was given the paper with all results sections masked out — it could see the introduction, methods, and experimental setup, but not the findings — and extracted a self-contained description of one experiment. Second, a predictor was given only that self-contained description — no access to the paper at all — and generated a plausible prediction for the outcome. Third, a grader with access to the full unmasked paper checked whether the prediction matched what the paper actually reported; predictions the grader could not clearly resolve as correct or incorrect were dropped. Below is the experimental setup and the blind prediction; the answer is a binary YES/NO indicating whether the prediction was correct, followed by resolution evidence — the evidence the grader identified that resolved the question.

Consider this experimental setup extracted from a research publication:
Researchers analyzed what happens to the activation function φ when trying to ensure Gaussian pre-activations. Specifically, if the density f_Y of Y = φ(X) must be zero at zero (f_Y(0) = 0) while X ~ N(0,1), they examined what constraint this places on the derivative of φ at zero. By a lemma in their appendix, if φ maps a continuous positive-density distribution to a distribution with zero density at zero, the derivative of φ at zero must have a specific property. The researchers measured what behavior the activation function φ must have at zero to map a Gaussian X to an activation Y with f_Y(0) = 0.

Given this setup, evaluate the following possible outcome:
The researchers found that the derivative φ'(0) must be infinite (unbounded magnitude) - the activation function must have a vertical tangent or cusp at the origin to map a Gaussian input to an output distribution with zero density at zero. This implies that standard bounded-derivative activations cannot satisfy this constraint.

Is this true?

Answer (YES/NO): YES